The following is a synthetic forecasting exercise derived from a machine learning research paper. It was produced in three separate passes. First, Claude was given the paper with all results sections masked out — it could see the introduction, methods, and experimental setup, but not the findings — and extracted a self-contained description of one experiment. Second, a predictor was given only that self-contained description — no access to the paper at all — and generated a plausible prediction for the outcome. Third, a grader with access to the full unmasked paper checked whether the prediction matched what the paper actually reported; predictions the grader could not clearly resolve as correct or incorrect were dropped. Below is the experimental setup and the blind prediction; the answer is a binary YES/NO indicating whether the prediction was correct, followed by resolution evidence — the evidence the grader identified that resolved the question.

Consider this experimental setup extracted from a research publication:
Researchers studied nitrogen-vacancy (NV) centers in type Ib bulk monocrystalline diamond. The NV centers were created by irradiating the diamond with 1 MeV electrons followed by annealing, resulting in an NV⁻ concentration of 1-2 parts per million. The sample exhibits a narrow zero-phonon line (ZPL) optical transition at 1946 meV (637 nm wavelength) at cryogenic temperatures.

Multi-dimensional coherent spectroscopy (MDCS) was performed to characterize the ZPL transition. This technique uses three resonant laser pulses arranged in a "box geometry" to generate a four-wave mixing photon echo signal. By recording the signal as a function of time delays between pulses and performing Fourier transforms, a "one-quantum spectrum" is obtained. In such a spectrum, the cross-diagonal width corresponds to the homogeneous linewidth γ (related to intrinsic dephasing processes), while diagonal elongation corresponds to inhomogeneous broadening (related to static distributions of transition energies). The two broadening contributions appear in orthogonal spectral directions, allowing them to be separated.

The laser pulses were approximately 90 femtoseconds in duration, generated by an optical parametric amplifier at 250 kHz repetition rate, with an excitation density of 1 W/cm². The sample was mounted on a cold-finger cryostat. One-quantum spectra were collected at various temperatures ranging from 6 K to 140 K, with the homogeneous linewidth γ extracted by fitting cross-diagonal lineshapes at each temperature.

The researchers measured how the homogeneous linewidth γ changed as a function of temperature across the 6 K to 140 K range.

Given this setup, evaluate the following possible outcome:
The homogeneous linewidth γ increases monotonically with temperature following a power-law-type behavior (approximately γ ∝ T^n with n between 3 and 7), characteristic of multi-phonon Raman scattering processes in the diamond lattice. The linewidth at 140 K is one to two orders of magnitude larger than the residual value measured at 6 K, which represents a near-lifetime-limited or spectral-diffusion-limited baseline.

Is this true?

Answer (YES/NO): NO